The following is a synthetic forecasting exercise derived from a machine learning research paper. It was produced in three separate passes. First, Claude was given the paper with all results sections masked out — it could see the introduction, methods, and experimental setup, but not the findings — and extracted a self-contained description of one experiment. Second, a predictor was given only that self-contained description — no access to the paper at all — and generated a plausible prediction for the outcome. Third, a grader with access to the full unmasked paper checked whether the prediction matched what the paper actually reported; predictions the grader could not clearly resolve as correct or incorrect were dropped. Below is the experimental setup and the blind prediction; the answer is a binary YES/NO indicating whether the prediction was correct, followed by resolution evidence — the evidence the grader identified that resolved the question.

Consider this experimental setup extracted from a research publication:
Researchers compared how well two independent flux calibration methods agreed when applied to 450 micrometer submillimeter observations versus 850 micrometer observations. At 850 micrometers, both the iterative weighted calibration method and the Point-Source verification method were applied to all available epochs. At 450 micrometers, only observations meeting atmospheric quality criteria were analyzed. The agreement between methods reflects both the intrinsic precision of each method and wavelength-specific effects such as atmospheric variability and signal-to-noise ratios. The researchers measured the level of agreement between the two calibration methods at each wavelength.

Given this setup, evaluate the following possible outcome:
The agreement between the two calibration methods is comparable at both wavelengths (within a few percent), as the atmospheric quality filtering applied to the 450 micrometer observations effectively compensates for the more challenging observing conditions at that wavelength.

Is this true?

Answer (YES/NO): NO